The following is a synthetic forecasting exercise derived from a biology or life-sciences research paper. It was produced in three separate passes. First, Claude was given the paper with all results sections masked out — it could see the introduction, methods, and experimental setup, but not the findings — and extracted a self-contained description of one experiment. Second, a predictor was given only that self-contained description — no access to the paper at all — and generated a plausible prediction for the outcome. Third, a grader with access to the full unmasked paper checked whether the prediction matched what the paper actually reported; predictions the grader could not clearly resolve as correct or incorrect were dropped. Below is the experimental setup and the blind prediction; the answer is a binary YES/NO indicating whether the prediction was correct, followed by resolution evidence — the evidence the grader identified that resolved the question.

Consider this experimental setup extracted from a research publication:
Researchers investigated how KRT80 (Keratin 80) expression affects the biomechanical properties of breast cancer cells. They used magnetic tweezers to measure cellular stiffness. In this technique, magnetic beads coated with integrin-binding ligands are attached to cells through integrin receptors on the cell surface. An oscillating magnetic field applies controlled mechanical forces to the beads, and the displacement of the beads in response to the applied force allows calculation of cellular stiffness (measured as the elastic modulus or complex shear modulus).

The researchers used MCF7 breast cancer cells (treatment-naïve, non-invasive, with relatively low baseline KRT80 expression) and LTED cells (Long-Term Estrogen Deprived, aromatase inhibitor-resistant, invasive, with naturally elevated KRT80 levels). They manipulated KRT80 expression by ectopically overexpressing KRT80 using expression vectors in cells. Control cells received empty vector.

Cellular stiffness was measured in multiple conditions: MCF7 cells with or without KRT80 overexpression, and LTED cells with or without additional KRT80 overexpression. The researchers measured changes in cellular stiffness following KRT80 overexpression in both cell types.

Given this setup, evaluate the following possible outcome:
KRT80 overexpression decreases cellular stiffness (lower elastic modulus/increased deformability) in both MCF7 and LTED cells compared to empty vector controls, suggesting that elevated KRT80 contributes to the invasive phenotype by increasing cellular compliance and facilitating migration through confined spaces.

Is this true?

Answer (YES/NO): NO